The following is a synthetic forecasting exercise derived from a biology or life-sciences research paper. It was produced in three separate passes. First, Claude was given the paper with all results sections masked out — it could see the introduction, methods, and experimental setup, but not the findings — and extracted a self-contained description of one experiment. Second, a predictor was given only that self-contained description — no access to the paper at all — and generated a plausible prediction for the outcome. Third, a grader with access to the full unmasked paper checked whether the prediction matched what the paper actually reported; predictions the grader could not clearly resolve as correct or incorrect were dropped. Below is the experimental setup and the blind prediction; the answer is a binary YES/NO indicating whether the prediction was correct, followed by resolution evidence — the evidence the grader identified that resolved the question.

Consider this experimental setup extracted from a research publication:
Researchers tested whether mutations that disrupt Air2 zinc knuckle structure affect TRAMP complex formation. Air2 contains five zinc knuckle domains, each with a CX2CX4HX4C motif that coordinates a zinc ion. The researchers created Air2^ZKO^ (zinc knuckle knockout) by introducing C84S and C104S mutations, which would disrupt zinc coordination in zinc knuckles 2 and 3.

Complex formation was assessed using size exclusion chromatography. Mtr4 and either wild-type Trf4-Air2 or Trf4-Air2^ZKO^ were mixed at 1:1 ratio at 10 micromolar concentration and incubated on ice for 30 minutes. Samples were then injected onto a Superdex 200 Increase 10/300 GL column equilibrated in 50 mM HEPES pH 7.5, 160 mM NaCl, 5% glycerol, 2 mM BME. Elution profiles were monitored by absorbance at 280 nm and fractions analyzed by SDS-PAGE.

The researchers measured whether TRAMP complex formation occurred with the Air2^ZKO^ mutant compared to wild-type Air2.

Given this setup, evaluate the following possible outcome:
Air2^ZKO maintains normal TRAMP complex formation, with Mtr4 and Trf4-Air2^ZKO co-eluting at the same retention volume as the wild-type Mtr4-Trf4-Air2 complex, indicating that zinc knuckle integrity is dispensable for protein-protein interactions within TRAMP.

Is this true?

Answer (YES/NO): YES